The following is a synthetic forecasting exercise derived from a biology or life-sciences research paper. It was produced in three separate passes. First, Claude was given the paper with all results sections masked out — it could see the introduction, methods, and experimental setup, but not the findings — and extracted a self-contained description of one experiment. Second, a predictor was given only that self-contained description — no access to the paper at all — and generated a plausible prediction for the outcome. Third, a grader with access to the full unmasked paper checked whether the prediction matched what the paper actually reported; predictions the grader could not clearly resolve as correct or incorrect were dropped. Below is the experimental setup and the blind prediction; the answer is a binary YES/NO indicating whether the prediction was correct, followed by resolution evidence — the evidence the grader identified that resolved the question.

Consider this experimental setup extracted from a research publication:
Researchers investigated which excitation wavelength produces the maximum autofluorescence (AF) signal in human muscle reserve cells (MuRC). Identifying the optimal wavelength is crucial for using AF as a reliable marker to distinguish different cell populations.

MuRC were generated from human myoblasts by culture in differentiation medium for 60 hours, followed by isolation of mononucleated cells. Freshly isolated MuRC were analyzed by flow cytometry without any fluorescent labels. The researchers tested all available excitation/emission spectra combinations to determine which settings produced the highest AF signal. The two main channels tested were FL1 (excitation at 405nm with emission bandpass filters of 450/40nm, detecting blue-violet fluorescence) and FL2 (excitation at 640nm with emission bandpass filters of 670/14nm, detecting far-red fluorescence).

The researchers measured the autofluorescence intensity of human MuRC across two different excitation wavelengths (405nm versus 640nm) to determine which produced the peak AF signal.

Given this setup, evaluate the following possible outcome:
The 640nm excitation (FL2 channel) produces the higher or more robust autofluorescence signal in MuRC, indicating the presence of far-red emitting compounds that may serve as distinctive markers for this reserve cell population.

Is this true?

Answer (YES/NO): NO